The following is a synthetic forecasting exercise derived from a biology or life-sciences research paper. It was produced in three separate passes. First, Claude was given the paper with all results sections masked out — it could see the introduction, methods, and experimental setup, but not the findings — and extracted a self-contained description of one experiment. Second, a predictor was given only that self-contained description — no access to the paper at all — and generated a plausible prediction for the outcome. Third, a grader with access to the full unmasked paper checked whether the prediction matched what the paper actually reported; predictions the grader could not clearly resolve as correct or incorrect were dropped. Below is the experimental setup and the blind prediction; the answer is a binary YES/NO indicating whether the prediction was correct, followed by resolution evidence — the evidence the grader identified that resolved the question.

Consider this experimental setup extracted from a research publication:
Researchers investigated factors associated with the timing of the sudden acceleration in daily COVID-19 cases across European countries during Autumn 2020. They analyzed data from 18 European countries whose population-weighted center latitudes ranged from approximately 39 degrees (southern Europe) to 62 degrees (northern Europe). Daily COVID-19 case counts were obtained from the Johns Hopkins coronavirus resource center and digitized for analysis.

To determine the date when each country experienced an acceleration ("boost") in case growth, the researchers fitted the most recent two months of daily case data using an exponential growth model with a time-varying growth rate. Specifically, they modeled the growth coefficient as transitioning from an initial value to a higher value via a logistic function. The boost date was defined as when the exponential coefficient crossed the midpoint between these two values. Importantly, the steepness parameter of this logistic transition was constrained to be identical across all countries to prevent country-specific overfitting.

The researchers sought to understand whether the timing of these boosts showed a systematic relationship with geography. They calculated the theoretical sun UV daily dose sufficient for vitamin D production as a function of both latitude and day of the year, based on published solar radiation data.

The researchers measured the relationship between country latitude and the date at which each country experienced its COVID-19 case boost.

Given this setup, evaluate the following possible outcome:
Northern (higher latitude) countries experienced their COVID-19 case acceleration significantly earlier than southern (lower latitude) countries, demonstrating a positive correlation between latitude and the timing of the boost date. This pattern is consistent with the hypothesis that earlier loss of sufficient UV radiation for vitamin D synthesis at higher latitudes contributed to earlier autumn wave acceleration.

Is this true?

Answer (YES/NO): YES